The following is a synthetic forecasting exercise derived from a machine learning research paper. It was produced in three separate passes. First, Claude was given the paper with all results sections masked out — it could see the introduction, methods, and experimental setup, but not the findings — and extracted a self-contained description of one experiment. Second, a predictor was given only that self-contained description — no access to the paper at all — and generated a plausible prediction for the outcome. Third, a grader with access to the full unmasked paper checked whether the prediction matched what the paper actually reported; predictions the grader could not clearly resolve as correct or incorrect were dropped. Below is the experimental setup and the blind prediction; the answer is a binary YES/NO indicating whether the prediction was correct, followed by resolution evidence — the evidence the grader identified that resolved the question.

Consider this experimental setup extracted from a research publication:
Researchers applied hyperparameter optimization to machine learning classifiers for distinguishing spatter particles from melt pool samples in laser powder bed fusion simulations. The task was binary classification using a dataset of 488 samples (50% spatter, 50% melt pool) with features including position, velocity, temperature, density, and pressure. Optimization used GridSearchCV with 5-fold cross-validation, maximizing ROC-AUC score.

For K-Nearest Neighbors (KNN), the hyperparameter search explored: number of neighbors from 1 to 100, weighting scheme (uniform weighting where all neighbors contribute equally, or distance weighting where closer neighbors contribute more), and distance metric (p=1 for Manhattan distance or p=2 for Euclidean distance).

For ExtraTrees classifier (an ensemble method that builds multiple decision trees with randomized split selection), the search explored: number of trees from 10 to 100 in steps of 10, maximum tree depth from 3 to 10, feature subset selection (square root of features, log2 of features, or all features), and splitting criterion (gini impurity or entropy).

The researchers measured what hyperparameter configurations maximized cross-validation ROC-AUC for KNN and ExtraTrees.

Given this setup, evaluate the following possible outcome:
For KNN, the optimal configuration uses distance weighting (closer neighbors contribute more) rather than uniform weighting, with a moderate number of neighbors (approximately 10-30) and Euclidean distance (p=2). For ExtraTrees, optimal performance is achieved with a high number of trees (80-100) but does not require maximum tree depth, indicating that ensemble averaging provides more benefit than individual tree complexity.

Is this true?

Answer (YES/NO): NO